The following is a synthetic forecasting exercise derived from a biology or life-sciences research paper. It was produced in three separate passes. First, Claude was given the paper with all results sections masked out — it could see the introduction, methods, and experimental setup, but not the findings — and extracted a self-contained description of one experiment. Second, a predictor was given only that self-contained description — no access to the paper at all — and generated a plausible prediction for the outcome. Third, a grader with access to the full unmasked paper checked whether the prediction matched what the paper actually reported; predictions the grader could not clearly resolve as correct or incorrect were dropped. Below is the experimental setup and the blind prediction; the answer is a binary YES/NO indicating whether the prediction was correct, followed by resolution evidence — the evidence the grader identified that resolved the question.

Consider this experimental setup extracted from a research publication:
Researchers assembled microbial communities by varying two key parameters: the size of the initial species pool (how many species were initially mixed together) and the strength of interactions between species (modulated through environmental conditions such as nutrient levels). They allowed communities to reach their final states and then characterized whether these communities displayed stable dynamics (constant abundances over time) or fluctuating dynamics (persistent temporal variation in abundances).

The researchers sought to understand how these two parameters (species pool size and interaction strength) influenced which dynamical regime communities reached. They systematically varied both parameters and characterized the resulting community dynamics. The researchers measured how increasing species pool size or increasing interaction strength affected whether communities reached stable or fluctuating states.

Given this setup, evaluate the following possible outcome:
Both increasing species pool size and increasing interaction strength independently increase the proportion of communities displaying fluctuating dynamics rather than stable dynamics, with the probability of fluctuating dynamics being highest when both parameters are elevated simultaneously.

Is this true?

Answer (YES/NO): NO